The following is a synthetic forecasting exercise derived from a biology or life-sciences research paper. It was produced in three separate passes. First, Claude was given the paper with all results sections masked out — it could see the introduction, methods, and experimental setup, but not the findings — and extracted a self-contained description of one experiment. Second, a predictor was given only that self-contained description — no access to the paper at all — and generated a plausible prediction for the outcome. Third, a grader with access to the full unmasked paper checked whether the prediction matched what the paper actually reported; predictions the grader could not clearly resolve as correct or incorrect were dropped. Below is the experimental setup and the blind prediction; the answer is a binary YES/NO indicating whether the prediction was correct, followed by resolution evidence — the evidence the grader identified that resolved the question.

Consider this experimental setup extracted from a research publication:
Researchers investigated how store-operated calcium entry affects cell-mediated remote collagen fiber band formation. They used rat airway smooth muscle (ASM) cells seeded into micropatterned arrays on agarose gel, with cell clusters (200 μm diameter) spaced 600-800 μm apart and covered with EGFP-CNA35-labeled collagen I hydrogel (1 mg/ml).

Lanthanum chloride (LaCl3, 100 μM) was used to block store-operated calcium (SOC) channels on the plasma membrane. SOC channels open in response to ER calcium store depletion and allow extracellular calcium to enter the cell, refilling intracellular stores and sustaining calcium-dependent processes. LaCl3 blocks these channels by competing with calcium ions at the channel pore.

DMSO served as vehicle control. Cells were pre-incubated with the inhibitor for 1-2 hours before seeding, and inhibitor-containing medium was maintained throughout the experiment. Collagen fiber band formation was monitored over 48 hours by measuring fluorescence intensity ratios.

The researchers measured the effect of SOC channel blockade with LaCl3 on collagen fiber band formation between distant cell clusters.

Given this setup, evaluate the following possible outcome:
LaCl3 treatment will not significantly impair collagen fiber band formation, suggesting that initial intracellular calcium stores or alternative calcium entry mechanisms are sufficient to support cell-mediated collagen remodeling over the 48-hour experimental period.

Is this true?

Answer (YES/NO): YES